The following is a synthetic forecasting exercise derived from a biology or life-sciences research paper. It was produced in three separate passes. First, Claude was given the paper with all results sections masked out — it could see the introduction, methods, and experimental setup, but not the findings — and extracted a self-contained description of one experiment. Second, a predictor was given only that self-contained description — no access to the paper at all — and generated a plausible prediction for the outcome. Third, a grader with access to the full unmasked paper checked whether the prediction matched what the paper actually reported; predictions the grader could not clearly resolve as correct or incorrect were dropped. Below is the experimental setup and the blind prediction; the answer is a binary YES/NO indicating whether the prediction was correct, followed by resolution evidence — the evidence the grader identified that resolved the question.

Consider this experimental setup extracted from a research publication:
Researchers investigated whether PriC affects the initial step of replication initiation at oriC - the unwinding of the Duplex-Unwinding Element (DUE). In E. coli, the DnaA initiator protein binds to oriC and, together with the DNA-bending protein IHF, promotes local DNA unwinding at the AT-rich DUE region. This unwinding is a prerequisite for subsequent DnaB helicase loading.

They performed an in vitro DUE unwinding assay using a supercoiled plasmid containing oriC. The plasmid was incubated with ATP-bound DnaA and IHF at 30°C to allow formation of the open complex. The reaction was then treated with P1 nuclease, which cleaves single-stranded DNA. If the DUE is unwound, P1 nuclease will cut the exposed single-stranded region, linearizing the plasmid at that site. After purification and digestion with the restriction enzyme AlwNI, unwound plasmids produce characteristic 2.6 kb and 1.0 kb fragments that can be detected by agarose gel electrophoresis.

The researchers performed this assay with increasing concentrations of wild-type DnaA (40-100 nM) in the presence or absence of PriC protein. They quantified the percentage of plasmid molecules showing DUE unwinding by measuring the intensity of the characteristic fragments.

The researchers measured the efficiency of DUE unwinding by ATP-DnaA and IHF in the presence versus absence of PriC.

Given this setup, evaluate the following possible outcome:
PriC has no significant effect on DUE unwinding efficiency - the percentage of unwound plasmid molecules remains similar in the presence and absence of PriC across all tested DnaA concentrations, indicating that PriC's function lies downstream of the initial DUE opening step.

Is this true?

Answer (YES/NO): YES